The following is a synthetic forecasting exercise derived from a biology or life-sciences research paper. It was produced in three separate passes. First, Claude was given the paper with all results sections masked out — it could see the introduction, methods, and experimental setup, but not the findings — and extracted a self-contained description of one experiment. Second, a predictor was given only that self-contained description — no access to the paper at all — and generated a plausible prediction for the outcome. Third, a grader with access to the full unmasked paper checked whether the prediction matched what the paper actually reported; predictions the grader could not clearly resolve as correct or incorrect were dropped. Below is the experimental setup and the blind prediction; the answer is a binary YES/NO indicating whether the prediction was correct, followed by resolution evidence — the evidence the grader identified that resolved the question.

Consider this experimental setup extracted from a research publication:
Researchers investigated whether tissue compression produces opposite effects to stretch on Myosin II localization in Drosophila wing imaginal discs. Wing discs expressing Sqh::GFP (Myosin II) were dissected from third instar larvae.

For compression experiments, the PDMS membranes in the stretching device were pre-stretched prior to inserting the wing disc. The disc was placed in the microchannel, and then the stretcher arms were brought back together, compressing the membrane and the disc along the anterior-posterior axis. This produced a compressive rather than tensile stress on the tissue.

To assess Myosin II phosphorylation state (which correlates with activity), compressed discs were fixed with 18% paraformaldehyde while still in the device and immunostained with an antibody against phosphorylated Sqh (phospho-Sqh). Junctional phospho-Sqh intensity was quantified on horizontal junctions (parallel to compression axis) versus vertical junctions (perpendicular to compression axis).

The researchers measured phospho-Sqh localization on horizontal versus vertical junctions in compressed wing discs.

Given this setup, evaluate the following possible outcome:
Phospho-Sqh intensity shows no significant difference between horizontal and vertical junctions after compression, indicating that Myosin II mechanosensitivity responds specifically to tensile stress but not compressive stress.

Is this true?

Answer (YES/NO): NO